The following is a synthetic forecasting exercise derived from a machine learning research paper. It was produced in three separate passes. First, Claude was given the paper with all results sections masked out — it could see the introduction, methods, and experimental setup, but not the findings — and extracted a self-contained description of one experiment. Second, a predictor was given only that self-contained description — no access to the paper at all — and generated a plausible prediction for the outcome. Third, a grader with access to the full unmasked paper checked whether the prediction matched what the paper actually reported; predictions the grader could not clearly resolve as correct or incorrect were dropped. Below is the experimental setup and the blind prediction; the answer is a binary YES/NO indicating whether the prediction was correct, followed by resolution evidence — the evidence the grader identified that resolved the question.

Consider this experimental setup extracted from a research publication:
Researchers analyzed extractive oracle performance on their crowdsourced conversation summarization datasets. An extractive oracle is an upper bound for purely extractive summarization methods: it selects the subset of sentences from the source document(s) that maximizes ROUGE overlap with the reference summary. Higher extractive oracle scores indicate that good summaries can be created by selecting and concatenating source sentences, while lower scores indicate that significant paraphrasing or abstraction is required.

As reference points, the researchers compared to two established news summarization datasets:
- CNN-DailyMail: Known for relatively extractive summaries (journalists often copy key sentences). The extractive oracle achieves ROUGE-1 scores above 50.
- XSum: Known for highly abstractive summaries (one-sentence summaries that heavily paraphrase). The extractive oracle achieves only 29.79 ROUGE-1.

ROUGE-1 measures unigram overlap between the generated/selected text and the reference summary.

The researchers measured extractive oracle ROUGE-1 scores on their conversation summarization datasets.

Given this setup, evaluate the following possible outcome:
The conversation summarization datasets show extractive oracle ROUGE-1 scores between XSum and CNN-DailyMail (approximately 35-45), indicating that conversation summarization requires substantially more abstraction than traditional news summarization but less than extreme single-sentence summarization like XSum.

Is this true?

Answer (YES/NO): YES